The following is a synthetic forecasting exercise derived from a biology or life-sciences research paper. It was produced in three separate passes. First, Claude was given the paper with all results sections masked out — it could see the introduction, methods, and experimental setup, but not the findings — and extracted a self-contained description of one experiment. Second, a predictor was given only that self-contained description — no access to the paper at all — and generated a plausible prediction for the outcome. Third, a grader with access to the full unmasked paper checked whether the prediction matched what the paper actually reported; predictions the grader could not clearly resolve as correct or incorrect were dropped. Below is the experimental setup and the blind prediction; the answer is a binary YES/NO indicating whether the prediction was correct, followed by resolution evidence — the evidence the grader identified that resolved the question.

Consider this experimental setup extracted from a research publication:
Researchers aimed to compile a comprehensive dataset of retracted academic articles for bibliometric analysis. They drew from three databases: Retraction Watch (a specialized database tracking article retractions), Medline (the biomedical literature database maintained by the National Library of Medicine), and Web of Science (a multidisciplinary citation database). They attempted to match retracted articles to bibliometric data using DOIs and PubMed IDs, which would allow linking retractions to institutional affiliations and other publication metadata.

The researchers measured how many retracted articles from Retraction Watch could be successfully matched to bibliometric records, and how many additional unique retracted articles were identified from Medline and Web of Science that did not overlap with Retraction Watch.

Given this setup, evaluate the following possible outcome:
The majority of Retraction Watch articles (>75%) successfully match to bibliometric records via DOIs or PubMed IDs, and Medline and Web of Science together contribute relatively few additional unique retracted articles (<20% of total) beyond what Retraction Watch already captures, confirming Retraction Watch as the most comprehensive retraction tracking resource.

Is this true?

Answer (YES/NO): YES